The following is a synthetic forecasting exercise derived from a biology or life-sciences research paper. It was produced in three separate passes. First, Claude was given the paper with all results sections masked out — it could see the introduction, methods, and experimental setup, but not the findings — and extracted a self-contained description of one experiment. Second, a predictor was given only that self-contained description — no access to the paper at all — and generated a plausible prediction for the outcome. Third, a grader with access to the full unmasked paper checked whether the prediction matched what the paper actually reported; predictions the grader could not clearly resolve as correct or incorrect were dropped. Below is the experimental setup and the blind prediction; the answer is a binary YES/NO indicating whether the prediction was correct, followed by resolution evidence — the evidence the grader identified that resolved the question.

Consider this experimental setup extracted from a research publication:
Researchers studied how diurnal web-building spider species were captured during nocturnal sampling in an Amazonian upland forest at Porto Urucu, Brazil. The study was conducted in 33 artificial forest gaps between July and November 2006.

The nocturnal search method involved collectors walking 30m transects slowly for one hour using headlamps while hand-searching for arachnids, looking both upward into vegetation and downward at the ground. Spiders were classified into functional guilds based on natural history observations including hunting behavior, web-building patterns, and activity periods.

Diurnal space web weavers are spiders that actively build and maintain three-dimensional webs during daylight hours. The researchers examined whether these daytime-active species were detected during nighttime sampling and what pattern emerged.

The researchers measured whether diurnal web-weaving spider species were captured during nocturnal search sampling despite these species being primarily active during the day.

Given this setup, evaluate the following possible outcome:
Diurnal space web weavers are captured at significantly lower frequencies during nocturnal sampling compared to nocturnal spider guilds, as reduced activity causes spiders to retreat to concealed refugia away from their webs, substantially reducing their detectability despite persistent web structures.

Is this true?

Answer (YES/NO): NO